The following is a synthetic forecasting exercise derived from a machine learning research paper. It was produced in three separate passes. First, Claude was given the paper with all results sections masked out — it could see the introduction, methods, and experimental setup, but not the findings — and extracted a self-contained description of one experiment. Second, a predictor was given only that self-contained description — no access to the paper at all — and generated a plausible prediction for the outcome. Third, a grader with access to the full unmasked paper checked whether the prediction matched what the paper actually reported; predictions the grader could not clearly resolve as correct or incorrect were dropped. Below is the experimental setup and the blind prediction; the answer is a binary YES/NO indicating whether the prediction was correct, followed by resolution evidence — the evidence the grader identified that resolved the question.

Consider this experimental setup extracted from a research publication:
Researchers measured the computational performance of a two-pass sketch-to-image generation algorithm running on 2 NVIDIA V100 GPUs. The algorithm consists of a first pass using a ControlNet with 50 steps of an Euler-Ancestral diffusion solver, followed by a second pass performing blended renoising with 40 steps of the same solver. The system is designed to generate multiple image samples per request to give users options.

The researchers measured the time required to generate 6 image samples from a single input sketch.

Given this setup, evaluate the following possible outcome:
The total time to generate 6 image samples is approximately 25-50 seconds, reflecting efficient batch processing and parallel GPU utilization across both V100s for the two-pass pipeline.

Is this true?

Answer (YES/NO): NO